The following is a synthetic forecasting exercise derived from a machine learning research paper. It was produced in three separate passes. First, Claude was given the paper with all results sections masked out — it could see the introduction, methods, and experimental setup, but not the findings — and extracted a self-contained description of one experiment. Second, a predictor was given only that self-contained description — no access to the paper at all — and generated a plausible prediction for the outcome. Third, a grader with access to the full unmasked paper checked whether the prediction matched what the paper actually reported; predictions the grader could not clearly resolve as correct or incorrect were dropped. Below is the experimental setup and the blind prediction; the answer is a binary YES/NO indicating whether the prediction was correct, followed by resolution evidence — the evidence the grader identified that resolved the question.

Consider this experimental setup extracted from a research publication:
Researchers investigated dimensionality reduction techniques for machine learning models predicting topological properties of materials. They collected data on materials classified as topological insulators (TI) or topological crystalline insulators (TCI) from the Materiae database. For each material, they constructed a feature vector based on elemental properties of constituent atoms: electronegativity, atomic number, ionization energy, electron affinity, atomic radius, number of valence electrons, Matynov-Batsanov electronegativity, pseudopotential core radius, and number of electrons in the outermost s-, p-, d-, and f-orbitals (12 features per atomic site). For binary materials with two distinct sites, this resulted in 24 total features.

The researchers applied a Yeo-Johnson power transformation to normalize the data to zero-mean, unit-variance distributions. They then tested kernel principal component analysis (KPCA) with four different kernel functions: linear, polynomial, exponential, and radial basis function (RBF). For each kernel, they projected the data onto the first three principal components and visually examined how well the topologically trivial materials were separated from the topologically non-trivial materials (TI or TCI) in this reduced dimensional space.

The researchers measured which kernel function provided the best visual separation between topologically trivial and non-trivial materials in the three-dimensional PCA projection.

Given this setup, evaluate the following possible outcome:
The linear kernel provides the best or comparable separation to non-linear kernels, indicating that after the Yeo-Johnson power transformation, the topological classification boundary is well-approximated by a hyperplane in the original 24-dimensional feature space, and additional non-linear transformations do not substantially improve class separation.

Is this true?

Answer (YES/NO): NO